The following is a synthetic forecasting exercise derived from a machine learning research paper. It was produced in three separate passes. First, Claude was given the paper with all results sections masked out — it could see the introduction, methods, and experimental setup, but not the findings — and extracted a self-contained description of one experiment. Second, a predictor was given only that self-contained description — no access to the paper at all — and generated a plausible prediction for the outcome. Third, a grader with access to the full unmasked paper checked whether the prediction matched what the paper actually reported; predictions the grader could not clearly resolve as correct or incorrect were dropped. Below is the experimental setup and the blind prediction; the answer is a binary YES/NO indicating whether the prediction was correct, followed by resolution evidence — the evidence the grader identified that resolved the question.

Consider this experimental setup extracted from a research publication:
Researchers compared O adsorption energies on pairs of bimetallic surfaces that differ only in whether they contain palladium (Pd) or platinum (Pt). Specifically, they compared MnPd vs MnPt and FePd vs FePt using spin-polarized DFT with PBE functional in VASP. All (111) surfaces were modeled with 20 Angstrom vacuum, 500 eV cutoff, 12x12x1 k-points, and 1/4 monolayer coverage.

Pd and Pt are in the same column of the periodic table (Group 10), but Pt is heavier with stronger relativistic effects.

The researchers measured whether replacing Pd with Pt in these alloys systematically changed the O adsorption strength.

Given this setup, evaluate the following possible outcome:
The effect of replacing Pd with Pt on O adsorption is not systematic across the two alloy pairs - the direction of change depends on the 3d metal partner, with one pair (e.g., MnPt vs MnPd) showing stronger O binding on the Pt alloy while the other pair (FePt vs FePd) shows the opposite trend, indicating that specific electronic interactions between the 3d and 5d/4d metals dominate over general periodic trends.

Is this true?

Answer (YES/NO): NO